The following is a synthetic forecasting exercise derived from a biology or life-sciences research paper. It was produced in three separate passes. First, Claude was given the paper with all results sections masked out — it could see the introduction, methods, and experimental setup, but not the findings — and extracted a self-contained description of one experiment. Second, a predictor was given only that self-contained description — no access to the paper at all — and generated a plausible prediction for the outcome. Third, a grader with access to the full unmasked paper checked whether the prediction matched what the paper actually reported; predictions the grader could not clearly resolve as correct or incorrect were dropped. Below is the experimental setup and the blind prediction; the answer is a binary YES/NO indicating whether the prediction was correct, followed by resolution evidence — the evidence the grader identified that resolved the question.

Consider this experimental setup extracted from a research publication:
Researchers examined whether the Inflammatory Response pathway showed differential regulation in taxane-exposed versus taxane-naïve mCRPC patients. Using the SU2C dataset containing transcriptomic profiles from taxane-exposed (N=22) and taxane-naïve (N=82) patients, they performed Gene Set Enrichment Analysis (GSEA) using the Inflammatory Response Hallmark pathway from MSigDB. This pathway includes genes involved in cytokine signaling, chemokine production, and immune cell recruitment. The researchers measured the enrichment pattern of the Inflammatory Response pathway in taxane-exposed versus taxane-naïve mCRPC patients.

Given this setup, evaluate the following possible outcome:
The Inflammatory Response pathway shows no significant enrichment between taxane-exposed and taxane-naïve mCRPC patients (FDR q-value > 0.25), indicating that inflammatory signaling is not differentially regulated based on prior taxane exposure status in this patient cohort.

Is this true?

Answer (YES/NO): NO